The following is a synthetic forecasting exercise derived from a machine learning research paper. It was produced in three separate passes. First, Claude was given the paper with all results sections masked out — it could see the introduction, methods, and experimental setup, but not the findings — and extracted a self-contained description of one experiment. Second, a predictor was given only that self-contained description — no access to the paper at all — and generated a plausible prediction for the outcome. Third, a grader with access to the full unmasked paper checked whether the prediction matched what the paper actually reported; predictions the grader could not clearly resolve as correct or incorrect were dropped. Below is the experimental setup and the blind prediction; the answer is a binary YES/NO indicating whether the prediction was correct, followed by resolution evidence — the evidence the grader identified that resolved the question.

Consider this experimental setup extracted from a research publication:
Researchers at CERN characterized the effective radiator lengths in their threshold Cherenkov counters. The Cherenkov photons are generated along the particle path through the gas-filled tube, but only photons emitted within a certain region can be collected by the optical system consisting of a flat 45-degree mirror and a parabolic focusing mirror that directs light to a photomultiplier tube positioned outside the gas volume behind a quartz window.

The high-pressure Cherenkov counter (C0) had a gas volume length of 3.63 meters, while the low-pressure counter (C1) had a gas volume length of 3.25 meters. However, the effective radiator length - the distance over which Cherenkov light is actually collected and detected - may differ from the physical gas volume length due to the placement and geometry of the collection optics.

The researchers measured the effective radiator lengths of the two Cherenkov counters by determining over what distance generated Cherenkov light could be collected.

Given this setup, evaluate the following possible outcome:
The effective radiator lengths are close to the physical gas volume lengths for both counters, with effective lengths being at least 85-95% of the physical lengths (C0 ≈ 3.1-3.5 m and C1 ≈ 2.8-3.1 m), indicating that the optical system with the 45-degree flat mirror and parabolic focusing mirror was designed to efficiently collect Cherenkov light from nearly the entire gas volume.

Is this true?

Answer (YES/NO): YES